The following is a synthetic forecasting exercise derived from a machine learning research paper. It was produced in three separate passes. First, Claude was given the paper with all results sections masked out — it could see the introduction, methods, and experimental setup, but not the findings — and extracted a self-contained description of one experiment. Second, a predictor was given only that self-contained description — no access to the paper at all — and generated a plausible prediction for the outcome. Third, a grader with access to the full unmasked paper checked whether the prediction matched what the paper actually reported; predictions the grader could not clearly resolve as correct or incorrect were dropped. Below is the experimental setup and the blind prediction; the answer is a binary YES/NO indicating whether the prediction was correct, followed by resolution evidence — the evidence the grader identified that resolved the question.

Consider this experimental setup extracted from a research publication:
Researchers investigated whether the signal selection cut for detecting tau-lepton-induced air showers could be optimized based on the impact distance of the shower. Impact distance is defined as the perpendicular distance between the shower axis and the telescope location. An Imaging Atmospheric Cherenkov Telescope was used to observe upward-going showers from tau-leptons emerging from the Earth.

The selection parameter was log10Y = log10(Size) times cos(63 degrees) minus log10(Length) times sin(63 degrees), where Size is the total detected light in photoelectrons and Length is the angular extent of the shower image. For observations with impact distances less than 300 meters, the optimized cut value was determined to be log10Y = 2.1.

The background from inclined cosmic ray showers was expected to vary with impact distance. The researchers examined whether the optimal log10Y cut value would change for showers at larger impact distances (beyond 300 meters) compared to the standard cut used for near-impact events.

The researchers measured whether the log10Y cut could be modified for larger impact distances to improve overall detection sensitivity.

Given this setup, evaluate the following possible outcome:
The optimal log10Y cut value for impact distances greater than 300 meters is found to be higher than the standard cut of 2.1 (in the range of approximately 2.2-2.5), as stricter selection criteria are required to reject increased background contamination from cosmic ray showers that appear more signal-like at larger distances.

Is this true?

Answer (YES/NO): NO